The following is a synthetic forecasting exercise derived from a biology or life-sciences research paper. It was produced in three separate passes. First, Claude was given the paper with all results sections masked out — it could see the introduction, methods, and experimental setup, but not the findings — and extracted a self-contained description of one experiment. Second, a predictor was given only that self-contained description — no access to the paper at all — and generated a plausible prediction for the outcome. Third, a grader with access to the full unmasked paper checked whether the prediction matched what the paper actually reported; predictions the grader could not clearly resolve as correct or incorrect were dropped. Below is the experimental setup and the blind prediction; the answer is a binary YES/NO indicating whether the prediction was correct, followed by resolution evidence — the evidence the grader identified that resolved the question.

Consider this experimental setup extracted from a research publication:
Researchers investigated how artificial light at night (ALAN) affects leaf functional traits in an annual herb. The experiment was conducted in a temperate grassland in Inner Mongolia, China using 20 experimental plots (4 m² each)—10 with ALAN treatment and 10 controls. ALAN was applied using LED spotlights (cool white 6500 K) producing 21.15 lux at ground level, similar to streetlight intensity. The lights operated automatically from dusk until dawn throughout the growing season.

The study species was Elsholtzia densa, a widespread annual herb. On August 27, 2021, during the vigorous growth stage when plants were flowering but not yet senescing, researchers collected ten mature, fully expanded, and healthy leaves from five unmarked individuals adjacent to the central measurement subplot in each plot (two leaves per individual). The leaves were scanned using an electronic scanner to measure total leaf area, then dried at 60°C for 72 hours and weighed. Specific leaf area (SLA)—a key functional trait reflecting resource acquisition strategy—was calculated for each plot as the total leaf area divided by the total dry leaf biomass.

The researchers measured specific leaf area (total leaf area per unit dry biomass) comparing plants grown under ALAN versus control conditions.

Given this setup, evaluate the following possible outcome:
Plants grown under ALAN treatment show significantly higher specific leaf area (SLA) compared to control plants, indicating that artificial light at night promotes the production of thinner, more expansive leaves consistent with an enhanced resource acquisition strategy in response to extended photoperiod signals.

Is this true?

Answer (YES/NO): YES